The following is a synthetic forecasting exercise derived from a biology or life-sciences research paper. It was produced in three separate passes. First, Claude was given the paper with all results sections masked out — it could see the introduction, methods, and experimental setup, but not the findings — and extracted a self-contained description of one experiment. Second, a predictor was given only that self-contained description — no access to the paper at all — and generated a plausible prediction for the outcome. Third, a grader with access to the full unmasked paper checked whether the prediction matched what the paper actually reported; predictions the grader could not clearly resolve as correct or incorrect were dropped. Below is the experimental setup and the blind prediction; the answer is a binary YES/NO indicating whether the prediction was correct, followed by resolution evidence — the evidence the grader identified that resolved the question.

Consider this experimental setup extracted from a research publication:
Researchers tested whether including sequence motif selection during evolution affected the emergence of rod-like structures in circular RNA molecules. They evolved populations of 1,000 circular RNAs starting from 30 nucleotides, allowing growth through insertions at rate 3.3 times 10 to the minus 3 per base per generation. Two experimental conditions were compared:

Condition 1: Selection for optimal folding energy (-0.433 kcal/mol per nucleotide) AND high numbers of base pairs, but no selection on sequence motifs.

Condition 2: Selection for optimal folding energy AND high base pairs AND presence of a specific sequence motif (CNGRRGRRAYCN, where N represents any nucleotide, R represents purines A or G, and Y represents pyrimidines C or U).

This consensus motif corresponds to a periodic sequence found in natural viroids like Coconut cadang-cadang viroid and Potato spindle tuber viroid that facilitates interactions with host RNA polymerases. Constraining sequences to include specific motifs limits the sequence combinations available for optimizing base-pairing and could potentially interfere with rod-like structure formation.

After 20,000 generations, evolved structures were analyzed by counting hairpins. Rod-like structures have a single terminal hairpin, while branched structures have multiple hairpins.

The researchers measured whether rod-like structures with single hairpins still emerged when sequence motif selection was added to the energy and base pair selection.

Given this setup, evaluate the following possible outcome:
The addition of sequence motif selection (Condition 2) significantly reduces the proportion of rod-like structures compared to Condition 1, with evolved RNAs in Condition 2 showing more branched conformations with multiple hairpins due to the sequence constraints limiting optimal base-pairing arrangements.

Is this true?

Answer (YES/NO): NO